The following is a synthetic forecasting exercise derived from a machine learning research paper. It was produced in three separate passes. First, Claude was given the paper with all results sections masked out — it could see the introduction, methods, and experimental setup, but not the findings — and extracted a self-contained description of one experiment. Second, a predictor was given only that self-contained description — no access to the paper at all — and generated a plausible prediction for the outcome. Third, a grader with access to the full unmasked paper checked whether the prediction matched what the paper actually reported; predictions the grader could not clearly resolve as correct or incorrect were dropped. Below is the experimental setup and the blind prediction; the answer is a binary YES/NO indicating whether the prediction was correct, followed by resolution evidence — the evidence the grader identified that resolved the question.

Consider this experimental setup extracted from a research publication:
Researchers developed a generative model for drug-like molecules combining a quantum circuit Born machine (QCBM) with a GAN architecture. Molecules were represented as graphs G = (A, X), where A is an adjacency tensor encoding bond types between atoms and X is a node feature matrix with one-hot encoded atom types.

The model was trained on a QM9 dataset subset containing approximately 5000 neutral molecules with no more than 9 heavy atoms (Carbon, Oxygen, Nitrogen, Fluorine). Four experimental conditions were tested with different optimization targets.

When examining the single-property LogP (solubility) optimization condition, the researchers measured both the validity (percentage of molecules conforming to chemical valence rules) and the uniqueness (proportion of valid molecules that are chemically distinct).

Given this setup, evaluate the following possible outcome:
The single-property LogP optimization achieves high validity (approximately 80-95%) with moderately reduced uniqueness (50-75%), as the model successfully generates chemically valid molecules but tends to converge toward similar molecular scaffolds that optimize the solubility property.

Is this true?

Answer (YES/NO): NO